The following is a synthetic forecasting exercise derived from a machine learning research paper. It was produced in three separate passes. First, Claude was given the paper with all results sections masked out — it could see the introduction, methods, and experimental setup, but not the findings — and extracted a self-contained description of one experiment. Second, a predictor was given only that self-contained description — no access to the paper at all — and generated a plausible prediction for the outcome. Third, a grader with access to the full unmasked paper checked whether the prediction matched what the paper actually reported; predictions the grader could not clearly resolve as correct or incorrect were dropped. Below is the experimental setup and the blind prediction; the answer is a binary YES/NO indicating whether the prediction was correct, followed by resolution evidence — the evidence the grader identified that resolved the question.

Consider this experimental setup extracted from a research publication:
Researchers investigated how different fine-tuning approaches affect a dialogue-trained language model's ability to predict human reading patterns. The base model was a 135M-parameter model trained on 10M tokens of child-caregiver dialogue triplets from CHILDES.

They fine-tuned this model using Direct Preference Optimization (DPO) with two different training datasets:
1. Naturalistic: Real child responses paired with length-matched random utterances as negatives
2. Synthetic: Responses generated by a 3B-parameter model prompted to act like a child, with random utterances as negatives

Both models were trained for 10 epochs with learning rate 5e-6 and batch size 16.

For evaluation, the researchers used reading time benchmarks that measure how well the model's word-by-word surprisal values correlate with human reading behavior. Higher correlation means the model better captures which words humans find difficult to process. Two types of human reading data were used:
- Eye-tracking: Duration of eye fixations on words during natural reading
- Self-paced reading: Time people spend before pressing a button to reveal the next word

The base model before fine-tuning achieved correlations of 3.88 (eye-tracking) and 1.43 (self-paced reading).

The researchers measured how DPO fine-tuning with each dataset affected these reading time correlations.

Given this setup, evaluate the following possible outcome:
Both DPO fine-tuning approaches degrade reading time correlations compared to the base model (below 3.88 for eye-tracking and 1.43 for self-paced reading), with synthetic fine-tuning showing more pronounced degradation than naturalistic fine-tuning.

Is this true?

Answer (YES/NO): YES